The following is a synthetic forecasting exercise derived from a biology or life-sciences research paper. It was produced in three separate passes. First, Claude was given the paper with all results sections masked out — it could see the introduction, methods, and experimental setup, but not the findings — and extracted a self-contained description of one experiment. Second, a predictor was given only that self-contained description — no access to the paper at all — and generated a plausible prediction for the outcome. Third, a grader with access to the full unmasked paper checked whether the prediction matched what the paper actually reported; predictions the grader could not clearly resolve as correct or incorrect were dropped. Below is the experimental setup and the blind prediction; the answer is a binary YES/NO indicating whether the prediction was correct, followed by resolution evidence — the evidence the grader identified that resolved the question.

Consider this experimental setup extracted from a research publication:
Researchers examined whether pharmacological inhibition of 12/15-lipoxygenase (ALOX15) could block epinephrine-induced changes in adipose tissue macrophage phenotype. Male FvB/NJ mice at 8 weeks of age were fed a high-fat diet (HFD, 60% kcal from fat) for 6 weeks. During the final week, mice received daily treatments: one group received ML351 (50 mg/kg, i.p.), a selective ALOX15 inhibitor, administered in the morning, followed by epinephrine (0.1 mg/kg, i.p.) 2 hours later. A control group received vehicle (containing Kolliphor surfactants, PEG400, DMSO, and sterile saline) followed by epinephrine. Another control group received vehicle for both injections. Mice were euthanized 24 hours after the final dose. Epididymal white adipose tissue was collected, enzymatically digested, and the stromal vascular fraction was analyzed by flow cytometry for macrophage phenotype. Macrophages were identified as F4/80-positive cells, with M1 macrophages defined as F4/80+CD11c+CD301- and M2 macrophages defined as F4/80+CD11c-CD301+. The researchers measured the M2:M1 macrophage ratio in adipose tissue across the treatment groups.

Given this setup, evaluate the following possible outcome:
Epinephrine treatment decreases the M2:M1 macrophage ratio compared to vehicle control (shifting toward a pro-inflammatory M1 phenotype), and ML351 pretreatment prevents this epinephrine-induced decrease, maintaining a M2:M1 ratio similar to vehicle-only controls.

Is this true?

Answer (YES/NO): NO